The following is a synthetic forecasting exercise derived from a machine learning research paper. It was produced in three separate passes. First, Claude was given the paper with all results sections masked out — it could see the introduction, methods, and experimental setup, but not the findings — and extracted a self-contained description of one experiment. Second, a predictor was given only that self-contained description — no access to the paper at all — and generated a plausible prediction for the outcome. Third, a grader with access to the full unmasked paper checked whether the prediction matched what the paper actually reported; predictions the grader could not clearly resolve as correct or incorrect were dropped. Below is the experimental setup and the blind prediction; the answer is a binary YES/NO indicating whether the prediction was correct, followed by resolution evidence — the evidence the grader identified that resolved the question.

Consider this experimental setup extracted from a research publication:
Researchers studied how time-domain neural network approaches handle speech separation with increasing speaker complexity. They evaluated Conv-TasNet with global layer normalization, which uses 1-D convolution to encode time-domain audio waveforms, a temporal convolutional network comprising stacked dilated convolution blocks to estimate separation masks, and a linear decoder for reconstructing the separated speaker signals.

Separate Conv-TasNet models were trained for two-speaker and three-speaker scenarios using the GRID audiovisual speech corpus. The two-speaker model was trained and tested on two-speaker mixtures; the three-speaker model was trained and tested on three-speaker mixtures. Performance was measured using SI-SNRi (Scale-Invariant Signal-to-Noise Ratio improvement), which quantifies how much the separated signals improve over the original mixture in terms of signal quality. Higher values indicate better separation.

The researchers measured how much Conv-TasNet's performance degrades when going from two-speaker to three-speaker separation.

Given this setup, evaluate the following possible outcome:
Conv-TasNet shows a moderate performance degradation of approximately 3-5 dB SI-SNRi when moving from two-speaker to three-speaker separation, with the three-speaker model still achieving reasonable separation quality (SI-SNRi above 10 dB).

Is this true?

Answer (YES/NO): YES